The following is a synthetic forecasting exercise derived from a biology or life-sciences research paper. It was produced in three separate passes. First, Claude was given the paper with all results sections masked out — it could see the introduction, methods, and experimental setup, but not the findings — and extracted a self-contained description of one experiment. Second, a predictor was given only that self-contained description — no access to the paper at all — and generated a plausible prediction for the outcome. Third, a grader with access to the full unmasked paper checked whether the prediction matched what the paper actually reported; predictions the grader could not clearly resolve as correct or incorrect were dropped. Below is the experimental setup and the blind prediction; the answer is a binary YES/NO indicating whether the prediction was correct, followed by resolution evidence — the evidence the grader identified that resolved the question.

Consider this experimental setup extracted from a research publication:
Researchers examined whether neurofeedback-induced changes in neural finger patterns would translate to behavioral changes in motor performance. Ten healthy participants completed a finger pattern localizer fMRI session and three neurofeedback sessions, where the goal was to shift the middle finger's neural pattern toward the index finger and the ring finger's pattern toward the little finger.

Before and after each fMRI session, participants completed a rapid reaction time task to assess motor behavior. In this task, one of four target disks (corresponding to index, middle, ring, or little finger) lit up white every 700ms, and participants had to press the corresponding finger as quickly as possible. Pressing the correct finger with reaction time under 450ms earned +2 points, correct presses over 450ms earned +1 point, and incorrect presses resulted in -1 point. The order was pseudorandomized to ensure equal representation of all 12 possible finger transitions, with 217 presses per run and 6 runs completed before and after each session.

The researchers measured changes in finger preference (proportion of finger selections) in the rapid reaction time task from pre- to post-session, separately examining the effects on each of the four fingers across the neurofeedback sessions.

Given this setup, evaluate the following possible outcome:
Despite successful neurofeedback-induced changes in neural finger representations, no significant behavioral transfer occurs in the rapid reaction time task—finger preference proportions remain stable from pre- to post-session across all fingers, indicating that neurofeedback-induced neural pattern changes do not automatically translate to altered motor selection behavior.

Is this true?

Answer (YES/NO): NO